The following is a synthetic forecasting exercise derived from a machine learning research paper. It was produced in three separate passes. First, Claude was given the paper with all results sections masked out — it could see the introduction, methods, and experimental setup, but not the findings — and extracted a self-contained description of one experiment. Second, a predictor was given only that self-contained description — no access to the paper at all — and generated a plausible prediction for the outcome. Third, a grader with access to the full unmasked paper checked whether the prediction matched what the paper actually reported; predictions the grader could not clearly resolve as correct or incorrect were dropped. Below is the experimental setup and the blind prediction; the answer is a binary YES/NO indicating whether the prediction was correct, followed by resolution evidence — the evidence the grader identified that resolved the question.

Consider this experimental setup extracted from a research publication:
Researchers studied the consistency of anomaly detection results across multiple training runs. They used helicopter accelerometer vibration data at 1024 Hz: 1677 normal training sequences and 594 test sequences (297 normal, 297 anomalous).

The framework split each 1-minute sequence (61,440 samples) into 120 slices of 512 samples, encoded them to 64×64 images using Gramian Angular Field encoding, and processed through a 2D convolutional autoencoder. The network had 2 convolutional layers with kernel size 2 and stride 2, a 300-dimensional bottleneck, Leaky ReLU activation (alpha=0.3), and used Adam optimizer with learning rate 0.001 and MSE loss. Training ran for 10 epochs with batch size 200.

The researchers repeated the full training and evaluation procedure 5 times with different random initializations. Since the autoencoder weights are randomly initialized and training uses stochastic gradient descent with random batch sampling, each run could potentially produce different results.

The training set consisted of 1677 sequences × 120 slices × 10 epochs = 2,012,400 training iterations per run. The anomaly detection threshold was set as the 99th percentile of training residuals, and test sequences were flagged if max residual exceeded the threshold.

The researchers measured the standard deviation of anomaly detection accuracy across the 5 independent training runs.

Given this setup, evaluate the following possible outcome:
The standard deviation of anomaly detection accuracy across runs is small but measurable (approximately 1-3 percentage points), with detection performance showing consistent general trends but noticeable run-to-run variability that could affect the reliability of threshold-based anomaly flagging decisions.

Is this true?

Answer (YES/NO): YES